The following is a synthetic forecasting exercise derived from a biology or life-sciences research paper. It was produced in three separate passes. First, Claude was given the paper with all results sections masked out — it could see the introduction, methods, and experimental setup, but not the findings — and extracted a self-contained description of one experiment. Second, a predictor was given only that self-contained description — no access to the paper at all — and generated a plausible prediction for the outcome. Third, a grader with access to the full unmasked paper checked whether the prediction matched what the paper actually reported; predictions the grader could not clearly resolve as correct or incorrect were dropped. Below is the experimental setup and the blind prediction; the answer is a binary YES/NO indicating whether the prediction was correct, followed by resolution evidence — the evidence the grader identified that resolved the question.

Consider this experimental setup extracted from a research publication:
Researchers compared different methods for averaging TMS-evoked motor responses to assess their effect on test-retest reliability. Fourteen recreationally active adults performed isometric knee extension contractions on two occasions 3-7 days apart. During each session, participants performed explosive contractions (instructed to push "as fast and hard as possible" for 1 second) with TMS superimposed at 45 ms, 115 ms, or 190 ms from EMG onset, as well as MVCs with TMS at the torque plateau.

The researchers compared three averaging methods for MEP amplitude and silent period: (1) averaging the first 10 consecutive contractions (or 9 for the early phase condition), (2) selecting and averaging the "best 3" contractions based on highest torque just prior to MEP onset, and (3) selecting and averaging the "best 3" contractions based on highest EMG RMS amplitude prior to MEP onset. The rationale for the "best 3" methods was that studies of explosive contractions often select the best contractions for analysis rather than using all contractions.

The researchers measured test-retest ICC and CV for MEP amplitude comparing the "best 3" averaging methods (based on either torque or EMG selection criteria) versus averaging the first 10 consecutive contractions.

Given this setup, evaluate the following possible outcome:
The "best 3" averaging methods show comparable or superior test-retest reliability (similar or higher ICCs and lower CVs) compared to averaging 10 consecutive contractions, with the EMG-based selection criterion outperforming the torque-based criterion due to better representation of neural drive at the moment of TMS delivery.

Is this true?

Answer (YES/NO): NO